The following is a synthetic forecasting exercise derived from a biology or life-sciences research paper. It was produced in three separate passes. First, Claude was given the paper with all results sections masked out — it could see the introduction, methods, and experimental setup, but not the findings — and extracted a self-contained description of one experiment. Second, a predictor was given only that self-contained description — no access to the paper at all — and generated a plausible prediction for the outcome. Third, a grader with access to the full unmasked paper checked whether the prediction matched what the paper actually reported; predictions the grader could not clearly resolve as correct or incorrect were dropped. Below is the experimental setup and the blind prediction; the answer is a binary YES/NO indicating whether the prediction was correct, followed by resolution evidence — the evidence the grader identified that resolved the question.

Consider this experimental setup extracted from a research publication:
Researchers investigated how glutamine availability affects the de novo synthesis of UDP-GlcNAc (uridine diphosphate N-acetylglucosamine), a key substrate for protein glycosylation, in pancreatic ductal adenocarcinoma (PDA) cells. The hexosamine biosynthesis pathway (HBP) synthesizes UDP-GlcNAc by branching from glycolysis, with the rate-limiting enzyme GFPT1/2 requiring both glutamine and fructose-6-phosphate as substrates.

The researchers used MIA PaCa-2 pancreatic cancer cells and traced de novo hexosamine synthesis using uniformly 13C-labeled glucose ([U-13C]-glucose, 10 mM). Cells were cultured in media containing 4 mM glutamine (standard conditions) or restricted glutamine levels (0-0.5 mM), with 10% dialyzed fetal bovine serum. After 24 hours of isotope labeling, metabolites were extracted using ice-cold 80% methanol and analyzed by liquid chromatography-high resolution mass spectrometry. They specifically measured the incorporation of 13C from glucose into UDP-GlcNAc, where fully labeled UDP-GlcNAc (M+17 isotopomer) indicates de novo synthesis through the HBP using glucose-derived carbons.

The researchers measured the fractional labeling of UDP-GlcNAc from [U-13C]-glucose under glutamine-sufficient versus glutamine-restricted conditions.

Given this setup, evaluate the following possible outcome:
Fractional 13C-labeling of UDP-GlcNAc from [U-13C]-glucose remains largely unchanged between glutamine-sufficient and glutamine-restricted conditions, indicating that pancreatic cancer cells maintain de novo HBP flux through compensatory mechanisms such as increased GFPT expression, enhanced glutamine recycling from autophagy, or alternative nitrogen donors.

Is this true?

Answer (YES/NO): NO